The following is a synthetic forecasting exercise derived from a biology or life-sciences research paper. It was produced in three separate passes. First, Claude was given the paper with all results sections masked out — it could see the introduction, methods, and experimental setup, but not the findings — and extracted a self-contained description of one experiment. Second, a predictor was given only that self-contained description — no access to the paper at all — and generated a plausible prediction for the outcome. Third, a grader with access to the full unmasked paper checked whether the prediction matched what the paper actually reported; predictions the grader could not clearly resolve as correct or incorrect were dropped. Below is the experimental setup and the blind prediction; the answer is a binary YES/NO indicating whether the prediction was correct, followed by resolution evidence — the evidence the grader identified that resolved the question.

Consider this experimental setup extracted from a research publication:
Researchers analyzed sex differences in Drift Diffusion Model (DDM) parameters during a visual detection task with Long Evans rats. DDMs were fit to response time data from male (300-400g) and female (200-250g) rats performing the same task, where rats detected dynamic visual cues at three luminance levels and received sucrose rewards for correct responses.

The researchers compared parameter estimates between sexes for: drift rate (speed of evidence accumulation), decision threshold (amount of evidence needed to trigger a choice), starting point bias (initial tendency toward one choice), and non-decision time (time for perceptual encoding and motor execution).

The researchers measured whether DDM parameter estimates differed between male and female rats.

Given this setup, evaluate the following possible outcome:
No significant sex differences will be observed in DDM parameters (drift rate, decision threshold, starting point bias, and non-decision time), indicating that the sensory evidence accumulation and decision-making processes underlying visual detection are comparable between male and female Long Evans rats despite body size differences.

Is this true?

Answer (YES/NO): YES